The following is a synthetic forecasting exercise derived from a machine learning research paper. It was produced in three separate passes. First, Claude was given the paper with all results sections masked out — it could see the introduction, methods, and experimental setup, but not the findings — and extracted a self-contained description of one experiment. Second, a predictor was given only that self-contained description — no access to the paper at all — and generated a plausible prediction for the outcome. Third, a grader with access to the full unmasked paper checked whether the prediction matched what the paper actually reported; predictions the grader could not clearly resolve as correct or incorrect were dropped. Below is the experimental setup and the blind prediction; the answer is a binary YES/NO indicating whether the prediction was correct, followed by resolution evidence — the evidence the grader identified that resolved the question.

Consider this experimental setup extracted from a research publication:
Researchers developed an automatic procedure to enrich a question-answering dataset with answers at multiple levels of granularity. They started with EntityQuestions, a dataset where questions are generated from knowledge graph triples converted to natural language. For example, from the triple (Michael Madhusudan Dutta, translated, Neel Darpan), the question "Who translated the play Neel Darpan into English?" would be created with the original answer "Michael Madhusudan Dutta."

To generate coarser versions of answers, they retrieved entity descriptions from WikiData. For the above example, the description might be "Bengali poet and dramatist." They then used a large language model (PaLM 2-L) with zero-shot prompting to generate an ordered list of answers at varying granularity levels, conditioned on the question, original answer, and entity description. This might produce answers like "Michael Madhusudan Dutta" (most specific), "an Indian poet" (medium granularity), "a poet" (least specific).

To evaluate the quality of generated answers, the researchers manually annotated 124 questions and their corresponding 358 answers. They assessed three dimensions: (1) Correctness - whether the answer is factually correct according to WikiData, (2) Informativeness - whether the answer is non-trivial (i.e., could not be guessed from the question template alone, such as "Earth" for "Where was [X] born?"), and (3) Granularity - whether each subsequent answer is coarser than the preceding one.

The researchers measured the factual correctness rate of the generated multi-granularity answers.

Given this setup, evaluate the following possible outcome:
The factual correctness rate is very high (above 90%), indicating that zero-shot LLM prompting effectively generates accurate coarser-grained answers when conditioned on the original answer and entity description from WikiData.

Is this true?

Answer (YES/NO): YES